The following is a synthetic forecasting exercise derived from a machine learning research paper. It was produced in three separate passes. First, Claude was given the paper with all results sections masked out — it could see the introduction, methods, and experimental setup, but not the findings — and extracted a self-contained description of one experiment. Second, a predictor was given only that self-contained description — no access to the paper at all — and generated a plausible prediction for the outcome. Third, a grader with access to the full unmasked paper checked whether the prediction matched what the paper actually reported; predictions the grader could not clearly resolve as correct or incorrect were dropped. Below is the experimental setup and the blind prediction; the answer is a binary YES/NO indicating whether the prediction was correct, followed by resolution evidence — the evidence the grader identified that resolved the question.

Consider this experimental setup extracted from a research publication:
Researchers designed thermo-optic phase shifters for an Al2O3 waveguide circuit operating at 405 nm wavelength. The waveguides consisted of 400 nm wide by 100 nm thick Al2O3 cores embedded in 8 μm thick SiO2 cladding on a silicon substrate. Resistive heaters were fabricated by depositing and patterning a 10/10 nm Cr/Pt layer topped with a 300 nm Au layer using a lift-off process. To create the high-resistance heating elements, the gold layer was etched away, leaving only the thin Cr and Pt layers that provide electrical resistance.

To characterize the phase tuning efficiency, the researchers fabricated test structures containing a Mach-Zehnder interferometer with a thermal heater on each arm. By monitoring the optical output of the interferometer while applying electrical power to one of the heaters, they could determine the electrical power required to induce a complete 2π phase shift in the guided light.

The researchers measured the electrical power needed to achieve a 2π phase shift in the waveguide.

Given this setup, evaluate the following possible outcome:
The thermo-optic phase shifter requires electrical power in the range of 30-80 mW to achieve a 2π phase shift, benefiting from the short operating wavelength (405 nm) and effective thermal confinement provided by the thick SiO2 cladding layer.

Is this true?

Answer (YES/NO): NO